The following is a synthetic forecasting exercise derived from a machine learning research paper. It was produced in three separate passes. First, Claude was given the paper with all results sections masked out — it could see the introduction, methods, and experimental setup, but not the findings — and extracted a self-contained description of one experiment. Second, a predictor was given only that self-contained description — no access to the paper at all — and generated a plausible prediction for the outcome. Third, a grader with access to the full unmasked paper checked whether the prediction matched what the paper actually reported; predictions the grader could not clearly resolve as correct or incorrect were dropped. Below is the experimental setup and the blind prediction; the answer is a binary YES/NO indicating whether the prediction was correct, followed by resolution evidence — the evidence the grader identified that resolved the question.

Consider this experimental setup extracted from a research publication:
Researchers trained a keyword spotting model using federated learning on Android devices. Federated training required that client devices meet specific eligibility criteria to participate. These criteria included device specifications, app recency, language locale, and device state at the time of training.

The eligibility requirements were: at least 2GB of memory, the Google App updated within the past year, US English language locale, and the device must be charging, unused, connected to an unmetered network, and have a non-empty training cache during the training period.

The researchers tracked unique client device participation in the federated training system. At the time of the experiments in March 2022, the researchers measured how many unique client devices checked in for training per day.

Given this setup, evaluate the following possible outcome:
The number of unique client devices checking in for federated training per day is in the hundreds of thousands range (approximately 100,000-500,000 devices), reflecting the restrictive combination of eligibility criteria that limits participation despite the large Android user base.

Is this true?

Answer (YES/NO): YES